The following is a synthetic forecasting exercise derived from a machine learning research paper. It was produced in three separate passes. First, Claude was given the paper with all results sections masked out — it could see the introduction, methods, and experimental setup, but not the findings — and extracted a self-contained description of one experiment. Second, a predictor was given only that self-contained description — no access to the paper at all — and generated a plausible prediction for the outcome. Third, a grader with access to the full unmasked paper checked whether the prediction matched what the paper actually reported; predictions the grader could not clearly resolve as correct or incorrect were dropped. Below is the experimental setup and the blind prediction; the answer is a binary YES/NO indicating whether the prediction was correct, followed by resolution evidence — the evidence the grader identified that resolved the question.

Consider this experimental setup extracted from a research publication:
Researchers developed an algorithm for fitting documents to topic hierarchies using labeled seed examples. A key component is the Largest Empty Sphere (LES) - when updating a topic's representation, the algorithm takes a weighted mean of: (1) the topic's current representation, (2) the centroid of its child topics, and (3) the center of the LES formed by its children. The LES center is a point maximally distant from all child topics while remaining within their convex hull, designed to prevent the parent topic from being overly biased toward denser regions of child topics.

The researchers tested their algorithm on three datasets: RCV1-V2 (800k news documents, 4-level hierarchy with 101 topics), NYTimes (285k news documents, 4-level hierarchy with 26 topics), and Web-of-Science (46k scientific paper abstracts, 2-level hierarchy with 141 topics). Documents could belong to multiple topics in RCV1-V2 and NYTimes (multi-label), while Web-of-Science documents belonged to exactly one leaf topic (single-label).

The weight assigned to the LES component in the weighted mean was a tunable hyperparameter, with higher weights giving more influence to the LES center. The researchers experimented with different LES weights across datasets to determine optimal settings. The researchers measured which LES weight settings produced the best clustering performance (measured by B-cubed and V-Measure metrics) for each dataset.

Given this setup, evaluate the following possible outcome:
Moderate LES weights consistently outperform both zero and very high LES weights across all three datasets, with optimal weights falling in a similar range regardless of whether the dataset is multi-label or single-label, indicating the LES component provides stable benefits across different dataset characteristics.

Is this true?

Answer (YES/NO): NO